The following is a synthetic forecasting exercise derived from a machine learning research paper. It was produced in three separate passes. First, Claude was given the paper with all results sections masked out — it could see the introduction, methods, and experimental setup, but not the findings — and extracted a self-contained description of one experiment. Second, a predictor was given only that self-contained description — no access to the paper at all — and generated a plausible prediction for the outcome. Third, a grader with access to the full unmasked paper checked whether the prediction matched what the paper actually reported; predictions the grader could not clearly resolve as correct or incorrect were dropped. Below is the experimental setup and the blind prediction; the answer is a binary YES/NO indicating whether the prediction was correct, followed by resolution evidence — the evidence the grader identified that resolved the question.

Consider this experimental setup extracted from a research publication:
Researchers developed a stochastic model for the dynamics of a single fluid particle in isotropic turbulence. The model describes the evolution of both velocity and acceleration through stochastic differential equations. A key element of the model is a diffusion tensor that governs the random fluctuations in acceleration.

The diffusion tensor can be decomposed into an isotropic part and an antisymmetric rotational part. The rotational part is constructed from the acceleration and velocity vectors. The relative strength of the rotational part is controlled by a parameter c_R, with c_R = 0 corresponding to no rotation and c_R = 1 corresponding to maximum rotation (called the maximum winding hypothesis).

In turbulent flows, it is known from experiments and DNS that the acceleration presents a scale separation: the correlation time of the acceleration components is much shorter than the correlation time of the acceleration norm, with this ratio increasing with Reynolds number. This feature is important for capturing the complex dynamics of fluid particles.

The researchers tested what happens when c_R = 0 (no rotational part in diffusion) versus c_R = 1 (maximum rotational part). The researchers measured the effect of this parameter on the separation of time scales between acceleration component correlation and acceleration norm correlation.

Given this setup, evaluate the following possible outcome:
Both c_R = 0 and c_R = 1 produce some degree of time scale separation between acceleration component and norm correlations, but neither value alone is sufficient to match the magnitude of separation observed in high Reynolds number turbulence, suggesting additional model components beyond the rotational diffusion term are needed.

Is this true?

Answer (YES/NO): NO